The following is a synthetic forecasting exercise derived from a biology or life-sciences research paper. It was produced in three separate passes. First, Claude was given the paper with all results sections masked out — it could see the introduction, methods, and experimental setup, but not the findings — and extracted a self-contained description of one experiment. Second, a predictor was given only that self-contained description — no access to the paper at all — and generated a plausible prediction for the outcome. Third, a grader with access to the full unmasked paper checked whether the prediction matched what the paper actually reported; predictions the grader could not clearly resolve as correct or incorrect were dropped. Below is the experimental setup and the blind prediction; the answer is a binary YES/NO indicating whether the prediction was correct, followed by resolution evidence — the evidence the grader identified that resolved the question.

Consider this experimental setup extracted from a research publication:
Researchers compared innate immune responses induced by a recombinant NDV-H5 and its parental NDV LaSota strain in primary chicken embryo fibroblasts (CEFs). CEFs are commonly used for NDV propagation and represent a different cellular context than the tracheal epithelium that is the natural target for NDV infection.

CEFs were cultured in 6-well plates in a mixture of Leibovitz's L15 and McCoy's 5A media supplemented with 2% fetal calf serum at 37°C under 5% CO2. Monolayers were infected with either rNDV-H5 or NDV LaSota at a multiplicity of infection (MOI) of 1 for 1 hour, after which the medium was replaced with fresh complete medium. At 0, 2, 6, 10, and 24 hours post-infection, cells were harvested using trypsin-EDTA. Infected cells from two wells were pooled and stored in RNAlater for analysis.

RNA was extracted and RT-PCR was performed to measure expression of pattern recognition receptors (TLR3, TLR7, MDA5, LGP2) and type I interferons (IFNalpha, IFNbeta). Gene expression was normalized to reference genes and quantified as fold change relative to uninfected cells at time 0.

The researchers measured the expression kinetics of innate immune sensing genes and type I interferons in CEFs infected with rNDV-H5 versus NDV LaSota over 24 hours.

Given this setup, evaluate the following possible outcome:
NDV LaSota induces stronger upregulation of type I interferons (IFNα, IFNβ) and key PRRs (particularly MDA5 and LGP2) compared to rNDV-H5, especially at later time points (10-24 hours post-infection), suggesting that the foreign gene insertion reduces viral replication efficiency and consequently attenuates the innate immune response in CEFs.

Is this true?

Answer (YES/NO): NO